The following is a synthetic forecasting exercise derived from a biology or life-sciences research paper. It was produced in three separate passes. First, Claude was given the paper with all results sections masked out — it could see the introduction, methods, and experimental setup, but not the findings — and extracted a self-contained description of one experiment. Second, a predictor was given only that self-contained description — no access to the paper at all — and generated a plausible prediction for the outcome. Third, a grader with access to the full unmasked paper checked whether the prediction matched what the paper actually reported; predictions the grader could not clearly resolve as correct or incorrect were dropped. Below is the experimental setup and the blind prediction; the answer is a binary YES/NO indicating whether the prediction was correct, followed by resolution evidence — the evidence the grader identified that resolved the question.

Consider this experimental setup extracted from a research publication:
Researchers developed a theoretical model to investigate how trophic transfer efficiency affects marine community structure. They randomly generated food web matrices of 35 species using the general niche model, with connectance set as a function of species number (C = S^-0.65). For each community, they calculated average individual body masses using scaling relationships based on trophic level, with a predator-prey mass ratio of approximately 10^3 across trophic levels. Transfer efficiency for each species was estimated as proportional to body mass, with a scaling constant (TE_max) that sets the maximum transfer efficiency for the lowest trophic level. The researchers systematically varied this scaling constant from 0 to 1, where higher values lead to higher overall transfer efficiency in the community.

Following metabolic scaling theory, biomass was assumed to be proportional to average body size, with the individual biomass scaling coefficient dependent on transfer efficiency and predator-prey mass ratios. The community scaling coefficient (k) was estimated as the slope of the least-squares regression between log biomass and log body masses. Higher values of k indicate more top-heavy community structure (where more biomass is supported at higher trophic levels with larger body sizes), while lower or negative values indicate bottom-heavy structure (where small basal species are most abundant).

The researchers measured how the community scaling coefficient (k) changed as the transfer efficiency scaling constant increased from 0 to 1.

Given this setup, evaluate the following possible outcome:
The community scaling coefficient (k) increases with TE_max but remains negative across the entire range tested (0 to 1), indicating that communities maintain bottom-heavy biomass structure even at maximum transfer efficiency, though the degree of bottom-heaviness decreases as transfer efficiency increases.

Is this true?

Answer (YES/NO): NO